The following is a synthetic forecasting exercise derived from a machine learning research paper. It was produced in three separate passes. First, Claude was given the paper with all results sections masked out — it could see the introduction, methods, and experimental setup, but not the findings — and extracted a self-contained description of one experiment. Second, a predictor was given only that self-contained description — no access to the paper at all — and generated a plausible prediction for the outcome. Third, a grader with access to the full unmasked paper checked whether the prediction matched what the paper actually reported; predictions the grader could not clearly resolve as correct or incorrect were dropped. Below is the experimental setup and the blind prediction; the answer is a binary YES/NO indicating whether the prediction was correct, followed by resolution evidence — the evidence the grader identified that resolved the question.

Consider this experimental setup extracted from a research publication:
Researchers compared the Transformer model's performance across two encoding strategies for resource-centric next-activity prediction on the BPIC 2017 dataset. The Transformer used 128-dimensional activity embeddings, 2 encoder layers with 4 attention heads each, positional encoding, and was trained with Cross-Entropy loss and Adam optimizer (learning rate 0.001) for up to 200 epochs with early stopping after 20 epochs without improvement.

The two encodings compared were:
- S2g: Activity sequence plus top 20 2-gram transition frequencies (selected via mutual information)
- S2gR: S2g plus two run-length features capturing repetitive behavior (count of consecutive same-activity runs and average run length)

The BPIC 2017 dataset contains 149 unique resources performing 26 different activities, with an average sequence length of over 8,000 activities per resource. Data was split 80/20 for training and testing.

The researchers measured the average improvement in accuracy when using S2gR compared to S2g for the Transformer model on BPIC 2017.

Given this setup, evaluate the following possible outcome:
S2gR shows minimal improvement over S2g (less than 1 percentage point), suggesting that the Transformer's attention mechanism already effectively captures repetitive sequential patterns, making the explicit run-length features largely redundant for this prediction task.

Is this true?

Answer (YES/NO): NO